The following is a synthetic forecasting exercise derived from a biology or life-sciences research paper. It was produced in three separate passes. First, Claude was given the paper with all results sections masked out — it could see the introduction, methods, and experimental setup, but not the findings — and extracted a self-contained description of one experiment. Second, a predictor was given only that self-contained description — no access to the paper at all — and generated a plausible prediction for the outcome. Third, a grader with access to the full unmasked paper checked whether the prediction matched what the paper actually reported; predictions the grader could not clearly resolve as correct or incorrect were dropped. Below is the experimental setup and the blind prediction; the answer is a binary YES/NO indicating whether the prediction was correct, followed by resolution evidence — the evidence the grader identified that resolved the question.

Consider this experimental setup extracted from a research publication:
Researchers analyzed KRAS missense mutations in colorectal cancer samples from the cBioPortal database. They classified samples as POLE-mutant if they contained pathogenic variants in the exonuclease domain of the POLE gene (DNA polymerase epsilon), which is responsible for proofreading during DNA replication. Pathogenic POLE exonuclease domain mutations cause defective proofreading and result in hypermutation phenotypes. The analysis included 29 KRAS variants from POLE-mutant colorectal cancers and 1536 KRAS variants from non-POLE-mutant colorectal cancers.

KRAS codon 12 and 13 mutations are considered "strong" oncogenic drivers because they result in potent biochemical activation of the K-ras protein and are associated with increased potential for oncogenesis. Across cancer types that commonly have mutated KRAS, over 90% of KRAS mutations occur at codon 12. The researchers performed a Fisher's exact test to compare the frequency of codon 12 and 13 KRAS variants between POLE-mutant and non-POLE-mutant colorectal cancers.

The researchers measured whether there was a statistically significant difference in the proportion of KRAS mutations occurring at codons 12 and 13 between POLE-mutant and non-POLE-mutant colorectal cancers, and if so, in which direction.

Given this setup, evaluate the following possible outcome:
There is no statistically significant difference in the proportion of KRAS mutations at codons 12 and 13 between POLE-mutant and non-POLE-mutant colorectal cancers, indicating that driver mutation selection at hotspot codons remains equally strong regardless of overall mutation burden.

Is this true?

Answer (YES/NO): NO